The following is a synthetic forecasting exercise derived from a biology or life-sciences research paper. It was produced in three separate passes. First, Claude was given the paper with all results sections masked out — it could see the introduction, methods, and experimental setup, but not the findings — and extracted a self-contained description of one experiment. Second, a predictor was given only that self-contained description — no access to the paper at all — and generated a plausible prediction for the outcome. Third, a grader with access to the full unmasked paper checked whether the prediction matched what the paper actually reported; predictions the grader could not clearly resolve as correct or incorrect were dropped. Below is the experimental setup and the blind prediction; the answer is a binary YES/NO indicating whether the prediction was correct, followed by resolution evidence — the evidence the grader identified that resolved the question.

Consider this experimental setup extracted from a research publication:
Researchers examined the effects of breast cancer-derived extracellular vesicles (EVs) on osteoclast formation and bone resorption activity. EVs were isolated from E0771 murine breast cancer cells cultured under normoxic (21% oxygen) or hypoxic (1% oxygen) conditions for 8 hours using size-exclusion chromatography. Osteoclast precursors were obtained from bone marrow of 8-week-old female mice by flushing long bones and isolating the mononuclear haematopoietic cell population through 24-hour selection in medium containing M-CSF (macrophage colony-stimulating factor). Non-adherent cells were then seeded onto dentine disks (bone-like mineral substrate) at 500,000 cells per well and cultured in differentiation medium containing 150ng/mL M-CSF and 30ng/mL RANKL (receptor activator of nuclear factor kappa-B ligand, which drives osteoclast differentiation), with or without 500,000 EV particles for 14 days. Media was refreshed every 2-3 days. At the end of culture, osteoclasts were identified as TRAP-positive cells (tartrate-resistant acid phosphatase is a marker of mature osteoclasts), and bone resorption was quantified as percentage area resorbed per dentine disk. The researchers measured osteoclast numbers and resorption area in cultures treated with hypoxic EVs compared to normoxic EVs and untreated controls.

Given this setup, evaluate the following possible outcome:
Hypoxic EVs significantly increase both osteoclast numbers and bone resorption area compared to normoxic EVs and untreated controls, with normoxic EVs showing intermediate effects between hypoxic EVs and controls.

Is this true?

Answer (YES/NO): NO